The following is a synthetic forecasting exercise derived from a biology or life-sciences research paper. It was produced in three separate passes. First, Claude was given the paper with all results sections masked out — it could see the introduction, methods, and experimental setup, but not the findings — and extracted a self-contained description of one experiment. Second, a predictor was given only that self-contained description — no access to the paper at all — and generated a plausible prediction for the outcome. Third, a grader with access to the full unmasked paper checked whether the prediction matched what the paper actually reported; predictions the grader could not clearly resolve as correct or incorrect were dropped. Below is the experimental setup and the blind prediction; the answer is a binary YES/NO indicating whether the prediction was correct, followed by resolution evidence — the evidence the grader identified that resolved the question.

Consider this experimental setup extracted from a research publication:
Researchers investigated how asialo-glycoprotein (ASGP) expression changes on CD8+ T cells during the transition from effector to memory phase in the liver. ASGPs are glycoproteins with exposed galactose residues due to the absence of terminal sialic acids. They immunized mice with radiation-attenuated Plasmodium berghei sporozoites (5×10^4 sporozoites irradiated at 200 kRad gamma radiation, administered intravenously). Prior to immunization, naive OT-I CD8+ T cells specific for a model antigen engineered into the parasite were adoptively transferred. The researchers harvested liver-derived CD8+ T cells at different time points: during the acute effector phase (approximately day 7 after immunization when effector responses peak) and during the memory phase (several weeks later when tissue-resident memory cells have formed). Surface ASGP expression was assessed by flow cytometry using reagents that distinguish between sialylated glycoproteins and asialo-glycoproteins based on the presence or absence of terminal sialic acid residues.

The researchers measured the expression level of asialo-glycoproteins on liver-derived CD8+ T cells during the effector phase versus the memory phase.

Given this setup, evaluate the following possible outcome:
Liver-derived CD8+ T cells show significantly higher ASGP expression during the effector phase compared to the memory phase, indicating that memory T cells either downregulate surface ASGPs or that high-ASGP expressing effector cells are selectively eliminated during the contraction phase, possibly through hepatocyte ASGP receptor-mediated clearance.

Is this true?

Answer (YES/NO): YES